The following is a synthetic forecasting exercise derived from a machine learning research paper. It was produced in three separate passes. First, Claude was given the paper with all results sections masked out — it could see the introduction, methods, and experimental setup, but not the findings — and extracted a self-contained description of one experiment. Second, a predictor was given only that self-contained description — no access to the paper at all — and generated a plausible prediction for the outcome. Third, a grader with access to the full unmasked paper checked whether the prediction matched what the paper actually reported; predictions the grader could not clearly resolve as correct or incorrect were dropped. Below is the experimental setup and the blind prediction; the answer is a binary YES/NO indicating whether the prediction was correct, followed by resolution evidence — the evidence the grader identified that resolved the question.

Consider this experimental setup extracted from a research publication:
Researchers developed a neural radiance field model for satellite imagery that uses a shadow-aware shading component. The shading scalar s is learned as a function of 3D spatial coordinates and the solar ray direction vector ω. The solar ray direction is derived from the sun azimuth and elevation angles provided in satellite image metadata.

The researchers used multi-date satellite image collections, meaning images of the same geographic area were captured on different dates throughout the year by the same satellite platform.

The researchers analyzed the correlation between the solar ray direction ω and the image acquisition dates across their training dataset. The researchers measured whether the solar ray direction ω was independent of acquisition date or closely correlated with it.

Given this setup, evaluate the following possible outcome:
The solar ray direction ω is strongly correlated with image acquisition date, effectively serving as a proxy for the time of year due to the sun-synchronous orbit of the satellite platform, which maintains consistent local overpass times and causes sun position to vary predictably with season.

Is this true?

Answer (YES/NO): YES